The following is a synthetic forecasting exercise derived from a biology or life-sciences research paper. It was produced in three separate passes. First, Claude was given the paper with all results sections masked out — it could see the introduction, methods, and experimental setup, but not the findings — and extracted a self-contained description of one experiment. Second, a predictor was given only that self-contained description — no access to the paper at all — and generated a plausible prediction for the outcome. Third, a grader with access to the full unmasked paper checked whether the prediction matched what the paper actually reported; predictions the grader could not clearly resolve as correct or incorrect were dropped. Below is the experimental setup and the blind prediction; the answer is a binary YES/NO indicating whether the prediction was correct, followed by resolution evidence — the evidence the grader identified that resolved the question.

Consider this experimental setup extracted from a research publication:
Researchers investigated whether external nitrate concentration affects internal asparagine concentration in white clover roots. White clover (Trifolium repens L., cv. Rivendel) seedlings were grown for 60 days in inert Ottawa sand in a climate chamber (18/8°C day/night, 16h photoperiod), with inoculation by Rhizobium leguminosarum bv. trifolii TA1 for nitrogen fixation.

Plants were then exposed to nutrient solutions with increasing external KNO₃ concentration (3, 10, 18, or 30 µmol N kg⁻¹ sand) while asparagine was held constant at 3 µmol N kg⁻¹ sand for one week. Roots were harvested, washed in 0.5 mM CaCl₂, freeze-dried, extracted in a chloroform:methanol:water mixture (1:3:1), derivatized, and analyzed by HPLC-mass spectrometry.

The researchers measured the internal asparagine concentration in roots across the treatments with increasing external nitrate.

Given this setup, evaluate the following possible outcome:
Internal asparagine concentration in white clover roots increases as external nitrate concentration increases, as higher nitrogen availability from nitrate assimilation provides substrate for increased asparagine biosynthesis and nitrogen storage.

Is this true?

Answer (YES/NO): NO